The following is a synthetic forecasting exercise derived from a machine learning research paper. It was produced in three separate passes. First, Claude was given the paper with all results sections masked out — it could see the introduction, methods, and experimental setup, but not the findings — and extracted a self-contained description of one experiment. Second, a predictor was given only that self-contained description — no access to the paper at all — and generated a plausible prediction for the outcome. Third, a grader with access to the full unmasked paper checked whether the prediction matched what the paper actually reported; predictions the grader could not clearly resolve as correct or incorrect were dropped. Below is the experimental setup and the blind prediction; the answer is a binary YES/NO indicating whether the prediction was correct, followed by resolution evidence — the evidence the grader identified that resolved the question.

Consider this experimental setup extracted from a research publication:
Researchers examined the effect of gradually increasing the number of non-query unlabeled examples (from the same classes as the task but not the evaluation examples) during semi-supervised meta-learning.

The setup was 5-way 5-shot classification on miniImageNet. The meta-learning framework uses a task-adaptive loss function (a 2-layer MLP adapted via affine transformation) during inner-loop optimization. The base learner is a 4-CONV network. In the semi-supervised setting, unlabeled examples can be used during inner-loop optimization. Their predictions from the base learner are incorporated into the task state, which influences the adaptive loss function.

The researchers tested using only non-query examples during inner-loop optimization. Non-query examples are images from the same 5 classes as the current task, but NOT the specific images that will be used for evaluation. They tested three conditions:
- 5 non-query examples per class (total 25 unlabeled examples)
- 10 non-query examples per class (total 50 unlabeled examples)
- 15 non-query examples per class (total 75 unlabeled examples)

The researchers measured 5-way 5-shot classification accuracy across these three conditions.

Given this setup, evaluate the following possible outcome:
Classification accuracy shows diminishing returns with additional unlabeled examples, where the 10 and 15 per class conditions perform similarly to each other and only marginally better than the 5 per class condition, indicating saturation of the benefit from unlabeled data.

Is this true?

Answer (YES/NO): NO